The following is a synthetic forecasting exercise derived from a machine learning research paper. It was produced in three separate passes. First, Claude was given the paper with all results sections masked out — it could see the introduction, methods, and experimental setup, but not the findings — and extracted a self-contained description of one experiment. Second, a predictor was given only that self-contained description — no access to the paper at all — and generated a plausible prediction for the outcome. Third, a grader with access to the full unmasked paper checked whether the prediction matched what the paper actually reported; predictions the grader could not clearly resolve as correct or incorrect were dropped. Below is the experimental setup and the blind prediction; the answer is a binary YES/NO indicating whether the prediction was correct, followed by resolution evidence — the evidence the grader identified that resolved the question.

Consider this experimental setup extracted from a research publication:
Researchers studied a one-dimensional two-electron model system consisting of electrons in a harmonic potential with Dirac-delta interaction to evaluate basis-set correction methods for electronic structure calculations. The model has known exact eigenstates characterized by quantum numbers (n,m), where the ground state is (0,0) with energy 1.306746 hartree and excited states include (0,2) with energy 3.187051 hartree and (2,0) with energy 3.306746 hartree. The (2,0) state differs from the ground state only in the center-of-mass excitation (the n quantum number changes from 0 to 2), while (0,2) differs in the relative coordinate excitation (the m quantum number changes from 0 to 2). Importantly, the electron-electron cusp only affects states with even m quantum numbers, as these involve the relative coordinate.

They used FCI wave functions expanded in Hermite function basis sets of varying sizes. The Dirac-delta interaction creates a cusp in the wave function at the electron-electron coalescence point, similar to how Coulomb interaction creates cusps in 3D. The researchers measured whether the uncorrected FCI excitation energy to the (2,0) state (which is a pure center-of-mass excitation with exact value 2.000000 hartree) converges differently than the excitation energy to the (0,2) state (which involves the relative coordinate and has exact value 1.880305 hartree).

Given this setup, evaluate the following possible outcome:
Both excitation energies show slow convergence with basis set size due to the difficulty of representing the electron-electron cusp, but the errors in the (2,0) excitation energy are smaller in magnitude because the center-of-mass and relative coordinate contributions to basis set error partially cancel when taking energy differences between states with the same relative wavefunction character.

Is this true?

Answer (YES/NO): NO